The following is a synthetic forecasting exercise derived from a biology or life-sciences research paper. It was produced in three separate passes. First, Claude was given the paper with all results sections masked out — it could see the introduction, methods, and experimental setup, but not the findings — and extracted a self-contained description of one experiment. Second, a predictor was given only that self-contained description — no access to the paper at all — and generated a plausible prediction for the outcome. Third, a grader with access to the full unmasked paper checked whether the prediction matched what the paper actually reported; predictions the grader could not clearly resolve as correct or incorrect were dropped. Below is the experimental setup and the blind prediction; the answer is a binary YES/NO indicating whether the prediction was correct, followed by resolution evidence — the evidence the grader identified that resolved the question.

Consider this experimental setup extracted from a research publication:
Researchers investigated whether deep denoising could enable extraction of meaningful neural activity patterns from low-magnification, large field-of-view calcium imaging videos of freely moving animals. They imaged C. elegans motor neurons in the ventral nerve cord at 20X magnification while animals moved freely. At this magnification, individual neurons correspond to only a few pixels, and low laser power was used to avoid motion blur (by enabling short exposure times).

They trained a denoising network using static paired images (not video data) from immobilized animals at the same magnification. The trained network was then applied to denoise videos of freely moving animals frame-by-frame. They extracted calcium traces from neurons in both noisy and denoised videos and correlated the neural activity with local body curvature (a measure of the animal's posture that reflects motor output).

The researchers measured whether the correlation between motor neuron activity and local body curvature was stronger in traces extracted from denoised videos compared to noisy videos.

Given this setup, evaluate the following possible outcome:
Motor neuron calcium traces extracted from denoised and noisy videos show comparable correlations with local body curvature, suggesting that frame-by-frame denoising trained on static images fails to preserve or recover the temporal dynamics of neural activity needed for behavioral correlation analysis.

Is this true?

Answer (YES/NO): NO